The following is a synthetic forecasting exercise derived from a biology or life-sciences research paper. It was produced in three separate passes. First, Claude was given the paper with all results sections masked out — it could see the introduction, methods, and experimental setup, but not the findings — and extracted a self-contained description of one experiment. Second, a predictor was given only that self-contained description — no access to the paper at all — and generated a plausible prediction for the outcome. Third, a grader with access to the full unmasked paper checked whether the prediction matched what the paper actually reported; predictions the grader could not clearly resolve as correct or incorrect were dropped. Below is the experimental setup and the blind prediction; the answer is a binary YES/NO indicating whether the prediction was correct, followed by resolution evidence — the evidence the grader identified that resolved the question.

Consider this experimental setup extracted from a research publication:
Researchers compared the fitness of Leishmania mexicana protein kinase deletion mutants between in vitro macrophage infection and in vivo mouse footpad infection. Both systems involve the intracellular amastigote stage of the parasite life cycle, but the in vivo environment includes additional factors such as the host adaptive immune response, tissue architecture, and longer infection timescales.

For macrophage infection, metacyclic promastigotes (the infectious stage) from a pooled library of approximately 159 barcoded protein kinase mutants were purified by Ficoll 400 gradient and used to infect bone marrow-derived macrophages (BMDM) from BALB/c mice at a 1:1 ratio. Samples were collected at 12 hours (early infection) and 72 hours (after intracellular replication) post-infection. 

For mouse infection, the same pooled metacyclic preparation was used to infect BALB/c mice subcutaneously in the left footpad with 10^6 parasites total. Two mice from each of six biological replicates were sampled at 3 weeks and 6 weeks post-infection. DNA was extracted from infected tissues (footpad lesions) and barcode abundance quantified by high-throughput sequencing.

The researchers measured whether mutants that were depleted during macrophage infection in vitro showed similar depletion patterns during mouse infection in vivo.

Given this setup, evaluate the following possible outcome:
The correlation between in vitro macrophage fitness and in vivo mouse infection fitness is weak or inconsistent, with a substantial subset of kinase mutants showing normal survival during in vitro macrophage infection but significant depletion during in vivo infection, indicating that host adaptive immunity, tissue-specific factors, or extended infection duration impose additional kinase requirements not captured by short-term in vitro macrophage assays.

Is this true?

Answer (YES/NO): YES